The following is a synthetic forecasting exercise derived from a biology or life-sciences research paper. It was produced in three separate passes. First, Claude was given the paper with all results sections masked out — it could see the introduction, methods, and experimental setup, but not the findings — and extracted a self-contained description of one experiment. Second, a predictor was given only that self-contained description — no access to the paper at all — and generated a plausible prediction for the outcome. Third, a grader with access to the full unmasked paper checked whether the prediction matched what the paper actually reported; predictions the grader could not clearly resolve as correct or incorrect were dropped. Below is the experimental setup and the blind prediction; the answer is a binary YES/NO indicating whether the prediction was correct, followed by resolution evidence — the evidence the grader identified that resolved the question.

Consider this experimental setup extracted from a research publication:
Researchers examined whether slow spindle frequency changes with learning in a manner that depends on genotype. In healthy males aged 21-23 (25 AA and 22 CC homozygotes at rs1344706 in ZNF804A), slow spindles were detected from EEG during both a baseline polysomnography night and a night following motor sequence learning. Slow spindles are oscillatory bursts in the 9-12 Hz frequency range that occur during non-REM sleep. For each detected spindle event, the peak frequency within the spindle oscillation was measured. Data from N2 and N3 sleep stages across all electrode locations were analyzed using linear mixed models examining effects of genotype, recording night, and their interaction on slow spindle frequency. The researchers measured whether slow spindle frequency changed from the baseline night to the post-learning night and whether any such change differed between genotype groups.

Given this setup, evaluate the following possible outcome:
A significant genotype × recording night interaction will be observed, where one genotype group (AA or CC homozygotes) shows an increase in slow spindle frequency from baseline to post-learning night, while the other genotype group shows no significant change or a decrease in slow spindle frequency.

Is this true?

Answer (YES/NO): NO